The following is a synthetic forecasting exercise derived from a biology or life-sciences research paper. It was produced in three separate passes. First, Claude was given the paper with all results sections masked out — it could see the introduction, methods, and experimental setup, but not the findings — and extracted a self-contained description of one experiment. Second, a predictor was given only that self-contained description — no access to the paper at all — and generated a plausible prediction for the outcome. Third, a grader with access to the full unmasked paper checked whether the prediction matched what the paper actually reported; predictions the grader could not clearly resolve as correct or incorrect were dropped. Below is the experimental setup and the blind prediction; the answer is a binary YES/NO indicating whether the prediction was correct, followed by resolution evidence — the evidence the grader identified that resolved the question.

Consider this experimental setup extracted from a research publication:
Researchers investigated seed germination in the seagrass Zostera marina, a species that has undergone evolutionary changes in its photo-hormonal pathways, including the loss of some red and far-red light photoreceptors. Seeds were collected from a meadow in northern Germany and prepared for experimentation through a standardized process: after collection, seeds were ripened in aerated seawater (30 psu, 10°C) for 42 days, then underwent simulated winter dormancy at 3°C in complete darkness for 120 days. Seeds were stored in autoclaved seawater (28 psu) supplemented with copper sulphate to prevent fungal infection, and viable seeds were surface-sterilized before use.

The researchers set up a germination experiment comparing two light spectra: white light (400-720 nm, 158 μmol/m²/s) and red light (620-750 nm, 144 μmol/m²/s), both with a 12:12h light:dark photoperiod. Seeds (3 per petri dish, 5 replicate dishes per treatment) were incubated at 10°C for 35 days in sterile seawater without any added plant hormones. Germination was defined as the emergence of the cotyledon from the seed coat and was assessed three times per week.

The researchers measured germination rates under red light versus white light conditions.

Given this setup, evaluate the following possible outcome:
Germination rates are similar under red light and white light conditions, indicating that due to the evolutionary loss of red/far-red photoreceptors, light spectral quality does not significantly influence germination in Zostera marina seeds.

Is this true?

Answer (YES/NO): NO